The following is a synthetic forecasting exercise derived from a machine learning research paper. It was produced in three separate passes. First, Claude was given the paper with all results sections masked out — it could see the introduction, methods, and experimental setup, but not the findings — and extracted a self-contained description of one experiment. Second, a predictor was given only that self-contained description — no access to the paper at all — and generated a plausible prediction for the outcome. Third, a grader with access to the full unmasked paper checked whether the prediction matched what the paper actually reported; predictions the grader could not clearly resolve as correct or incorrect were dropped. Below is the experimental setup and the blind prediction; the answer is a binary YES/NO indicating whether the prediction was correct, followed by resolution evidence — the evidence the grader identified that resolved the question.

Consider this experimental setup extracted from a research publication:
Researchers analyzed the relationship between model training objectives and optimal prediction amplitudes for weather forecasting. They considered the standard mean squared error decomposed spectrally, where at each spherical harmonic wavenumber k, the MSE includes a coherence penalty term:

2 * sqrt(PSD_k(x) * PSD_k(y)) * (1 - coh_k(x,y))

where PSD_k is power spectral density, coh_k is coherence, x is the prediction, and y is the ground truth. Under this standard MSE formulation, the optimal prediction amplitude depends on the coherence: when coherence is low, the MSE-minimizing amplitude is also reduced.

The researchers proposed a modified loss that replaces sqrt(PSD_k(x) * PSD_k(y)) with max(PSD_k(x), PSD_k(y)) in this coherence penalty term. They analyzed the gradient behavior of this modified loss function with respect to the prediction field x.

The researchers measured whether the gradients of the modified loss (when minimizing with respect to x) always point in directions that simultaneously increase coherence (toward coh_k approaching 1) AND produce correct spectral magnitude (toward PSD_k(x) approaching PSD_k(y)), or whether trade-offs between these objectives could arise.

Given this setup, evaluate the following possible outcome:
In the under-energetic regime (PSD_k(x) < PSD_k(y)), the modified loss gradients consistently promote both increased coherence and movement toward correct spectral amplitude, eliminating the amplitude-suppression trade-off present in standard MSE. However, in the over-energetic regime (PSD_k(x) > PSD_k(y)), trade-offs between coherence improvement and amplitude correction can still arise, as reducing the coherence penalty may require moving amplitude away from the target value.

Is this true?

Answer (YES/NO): NO